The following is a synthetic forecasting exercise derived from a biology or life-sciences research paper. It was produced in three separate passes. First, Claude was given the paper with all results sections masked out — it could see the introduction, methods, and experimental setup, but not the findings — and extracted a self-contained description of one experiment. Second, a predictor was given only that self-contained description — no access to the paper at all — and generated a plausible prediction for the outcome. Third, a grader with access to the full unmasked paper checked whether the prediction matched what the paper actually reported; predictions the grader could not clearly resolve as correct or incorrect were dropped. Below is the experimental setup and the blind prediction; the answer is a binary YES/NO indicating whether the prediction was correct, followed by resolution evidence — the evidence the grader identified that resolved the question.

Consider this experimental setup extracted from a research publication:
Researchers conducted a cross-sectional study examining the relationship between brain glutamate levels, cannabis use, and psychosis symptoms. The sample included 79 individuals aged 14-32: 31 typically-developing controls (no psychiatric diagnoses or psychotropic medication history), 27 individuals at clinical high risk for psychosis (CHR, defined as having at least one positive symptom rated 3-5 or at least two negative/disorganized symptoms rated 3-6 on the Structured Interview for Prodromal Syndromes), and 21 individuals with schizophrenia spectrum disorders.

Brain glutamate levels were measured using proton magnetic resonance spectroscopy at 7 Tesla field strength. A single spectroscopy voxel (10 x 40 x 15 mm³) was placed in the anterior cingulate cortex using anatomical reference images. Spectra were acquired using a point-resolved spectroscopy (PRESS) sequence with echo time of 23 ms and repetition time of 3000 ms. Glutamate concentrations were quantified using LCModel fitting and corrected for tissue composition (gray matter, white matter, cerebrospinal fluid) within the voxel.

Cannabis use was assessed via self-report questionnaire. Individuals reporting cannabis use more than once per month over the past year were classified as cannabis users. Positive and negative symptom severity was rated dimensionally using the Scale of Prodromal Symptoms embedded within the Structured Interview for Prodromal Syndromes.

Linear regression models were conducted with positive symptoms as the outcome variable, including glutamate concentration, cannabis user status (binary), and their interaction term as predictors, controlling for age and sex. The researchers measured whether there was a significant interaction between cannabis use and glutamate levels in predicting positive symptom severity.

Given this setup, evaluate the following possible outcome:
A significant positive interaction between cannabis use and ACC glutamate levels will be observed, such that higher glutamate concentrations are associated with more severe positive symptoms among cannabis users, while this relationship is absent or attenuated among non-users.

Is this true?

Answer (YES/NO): NO